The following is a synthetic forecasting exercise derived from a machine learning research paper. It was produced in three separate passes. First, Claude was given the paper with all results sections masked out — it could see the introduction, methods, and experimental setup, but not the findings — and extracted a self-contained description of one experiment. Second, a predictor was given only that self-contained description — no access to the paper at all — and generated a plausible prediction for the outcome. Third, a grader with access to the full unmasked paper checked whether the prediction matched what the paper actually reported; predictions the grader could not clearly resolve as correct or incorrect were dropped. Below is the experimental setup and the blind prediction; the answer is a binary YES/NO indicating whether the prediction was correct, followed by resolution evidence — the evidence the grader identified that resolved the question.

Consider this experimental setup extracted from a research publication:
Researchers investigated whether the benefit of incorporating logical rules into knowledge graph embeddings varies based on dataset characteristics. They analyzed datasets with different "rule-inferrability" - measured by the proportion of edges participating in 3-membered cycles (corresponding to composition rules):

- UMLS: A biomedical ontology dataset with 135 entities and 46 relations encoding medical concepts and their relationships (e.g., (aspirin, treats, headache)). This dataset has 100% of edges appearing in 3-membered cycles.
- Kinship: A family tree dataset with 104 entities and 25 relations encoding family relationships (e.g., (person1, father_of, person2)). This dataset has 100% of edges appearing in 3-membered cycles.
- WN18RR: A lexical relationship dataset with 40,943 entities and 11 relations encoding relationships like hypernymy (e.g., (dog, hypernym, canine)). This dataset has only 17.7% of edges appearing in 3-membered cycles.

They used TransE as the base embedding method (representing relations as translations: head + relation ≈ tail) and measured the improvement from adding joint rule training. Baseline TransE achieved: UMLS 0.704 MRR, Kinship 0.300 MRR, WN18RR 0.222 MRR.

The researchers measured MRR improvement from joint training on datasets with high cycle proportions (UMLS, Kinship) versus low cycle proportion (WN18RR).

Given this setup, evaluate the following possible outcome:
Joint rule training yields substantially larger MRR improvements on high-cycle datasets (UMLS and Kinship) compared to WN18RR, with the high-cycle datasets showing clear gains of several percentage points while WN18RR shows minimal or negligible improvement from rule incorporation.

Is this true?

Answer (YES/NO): NO